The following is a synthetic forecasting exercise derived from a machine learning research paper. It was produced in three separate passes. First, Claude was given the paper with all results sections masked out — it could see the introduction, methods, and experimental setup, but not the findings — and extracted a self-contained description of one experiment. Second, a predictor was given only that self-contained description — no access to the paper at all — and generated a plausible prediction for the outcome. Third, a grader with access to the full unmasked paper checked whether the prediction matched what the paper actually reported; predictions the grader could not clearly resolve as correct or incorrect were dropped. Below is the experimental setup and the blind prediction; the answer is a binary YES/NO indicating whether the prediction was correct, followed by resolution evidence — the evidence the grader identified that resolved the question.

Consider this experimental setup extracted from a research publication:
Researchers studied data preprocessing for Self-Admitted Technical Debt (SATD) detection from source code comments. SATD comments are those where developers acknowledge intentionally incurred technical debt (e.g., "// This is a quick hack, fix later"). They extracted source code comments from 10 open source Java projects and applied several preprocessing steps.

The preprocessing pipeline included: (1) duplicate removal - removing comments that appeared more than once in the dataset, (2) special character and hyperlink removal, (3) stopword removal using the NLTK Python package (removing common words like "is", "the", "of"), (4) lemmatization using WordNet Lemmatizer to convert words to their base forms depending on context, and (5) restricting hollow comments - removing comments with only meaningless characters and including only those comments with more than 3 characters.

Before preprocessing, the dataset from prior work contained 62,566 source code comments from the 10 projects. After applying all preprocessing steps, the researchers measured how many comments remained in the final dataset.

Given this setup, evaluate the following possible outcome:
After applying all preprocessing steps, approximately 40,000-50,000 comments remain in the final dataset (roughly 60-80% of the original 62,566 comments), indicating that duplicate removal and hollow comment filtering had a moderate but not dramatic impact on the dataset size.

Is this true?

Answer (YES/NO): NO